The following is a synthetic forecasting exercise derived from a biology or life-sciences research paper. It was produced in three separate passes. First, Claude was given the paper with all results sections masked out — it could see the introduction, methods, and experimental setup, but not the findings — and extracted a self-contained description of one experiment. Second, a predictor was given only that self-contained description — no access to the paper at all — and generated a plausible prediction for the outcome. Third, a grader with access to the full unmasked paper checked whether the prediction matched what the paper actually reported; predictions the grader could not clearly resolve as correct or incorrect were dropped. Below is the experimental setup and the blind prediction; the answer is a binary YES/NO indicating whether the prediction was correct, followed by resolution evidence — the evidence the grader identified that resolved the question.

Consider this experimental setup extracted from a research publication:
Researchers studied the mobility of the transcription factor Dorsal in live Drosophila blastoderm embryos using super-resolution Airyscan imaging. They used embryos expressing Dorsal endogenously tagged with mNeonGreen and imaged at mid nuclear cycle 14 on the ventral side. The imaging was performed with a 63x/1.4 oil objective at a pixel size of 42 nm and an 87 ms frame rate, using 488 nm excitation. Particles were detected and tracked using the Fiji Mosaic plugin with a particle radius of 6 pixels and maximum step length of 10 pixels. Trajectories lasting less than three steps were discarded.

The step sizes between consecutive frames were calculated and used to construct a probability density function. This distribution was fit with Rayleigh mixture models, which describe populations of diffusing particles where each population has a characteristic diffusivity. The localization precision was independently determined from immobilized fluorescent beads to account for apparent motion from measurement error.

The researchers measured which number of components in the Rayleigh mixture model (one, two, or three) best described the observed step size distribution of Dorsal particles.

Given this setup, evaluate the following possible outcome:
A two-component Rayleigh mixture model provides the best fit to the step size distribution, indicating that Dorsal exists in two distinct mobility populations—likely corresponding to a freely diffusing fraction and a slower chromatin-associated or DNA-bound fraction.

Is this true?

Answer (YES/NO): NO